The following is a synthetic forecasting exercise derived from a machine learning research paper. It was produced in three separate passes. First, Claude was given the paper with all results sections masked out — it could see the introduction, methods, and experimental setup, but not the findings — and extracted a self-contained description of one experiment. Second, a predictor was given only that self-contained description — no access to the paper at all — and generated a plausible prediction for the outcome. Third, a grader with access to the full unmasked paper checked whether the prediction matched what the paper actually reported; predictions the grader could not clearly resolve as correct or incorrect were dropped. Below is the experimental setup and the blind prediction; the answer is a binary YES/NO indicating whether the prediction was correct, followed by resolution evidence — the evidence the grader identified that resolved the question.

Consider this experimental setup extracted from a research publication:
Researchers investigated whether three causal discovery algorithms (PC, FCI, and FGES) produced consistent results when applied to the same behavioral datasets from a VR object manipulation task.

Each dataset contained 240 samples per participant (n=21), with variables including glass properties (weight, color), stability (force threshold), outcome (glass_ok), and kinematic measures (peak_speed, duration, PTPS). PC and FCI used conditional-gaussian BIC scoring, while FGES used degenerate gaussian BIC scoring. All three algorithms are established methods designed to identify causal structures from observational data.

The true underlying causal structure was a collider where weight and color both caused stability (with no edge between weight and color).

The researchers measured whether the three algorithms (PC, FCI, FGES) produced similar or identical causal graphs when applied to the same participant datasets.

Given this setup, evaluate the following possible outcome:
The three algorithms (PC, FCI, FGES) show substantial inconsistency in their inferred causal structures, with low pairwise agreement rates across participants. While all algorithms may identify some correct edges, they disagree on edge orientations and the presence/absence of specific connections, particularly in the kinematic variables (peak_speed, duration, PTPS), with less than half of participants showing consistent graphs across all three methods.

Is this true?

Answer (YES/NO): NO